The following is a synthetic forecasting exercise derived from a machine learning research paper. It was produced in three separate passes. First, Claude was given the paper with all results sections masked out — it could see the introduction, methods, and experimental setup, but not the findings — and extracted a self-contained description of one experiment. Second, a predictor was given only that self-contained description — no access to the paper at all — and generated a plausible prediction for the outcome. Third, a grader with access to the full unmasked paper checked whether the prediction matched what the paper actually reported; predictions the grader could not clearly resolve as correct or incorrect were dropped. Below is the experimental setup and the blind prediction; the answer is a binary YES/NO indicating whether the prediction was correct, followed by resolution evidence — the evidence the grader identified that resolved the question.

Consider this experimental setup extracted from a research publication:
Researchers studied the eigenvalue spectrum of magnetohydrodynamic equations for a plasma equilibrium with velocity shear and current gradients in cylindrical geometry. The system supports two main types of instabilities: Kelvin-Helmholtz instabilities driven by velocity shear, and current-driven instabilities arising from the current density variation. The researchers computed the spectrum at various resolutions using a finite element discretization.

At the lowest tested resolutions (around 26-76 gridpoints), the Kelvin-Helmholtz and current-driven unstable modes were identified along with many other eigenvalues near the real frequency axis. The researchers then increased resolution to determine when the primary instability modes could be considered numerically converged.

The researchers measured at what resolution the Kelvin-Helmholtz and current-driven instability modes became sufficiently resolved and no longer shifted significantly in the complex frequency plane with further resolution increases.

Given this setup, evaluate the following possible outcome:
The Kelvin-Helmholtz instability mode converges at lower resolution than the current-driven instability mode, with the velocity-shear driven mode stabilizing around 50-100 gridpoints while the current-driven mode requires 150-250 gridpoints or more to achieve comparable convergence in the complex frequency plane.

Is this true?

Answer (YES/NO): NO